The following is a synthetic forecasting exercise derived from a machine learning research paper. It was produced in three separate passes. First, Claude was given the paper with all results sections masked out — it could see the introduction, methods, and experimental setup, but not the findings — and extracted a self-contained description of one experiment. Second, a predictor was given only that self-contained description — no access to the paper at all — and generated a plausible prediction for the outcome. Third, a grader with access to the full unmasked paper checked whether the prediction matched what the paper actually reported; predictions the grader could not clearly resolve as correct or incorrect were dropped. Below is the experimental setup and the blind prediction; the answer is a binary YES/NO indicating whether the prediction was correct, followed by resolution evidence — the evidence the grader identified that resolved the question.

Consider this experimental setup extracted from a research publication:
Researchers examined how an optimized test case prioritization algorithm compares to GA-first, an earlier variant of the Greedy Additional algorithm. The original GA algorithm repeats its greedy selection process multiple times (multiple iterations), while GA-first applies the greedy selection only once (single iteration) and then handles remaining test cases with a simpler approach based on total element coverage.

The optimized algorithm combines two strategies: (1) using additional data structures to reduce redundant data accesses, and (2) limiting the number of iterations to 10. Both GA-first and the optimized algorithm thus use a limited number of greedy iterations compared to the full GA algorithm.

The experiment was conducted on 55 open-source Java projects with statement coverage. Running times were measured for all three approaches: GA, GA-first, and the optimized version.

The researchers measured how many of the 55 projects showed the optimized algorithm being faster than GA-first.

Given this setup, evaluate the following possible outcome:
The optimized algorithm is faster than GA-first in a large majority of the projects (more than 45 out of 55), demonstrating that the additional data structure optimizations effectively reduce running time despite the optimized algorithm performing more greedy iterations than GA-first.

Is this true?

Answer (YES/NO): NO